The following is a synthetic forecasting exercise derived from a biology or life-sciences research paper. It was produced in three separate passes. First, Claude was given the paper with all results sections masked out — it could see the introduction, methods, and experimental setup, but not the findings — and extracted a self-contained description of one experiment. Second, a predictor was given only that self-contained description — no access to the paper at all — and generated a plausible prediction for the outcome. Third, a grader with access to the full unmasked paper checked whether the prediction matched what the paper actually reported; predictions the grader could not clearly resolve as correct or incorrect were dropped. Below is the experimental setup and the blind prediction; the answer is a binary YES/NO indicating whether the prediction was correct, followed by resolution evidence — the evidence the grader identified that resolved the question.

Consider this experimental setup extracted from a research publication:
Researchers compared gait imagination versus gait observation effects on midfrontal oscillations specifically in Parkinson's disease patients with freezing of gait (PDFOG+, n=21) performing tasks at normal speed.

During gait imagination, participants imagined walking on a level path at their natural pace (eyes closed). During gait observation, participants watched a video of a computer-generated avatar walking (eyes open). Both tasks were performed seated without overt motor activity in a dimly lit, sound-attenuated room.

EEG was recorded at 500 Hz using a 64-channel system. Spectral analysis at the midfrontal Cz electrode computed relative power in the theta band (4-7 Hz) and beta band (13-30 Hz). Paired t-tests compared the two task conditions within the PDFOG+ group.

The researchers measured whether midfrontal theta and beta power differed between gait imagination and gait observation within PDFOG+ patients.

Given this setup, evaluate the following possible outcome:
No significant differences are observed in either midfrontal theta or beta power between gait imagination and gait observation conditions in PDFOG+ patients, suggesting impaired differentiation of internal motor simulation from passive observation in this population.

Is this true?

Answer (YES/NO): NO